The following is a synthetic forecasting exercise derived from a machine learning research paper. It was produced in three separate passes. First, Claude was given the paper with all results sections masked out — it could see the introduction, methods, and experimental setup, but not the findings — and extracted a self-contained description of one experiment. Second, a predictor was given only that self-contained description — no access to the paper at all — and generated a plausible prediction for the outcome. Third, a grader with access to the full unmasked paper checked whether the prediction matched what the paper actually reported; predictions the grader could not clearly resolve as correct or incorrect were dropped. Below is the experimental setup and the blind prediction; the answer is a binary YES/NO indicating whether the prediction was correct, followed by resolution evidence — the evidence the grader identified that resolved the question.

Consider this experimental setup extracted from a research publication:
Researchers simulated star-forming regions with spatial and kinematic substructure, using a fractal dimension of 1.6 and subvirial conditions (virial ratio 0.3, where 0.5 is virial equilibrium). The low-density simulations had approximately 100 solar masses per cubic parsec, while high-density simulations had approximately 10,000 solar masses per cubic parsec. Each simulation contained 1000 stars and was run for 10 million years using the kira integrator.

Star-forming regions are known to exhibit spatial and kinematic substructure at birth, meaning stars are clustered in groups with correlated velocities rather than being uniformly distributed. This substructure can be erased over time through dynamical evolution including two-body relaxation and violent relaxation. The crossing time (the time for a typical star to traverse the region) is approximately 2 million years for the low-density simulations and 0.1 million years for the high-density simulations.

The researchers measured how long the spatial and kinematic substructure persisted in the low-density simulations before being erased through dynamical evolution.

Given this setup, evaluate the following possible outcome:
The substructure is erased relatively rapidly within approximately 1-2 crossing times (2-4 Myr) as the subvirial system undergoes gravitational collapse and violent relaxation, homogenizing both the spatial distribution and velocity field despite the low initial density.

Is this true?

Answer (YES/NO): NO